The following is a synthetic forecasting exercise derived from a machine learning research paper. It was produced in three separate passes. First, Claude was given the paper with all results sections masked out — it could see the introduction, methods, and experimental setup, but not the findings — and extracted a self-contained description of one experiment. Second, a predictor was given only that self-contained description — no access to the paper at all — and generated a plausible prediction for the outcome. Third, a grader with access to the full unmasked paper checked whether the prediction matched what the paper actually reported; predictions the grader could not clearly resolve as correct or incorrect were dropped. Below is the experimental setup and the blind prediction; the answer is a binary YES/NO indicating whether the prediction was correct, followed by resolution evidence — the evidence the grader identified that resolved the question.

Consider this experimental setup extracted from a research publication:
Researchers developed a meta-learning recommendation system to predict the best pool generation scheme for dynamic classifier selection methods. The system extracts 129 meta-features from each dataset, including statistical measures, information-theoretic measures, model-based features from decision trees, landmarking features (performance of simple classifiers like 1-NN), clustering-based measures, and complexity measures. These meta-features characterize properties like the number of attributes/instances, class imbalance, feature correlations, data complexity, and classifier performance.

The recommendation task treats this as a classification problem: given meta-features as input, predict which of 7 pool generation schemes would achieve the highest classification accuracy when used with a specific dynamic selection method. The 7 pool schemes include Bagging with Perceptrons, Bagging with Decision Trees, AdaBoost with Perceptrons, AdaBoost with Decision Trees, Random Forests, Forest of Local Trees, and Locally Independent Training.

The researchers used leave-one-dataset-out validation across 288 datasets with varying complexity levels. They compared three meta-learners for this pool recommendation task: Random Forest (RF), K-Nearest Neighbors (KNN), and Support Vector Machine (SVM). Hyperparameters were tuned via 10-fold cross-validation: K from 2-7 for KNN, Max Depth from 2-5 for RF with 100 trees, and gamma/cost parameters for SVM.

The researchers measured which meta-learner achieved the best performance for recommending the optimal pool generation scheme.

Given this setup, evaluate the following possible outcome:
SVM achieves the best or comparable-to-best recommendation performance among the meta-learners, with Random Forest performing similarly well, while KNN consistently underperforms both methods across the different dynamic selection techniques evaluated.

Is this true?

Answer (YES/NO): NO